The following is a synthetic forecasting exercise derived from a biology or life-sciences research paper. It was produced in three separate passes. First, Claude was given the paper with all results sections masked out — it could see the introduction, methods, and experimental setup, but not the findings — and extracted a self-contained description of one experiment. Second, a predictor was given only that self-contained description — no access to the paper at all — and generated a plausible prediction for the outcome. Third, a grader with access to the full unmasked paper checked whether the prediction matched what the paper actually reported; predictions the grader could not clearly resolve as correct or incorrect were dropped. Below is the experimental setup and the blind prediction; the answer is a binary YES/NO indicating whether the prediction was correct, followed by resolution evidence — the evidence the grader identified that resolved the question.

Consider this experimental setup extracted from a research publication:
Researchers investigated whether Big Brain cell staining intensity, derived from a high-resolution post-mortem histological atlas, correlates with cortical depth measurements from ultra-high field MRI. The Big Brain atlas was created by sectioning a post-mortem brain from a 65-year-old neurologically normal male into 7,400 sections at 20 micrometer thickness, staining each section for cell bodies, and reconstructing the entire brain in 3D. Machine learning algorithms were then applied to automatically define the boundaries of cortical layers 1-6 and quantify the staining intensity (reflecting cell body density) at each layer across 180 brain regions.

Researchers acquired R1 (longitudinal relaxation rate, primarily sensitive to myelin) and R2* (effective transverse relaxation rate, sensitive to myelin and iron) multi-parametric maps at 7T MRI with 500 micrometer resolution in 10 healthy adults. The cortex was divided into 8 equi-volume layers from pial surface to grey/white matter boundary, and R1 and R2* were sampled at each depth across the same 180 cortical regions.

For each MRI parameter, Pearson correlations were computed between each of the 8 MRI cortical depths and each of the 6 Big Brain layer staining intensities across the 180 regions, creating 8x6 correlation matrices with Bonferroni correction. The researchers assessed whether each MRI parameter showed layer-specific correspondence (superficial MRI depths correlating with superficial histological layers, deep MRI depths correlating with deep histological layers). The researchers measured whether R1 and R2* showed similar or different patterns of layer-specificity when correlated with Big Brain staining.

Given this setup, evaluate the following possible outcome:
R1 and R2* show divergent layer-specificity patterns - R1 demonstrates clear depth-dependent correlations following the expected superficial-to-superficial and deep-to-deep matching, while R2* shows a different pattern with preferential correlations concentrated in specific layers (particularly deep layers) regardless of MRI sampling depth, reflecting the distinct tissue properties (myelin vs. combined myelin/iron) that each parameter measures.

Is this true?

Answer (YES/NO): NO